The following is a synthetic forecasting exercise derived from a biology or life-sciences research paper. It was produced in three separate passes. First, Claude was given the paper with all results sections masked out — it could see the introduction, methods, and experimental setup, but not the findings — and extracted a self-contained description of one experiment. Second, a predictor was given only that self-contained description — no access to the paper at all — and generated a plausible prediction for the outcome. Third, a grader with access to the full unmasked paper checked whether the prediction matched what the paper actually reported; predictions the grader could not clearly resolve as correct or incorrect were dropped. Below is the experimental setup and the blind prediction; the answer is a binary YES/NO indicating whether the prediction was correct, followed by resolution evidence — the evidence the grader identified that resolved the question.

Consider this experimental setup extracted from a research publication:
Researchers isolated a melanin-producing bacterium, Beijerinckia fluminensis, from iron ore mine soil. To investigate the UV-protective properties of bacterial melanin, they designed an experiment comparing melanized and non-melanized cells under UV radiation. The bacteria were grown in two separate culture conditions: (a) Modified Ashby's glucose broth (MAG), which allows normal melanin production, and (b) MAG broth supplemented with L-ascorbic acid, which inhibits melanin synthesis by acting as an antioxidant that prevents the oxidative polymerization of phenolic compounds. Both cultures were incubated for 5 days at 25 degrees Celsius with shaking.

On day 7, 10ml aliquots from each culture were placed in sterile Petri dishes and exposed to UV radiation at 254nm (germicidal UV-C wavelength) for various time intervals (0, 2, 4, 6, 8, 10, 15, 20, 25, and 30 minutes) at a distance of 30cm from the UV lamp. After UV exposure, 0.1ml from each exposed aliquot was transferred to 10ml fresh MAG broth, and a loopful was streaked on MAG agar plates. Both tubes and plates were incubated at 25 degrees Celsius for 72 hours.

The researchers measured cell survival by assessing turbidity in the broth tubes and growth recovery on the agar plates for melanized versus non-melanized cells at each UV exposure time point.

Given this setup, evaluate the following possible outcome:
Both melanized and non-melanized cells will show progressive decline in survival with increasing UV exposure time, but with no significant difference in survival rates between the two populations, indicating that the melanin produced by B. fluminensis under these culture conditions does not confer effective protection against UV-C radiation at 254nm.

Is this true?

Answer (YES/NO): NO